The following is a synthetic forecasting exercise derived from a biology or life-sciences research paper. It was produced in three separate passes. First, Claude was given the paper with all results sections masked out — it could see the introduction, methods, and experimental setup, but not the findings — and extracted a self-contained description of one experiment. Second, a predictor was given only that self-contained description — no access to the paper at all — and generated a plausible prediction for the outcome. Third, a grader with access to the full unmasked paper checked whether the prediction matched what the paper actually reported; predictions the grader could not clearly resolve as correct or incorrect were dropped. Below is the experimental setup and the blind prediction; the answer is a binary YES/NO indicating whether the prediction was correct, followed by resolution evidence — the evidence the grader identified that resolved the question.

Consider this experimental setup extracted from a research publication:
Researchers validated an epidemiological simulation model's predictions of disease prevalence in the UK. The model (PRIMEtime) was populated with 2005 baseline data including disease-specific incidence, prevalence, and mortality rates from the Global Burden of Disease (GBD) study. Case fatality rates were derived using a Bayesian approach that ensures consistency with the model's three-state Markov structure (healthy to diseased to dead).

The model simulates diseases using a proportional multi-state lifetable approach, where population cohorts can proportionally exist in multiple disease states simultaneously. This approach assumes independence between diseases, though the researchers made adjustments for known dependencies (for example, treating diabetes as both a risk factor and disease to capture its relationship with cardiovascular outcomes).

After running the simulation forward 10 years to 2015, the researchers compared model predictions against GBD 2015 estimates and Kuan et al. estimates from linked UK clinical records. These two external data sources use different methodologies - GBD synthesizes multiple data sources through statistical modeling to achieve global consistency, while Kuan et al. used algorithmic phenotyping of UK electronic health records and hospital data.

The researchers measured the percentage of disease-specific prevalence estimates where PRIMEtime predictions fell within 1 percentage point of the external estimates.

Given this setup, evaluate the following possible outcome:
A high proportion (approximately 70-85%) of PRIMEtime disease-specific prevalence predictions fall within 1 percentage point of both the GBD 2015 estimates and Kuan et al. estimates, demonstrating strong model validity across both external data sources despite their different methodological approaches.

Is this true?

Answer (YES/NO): YES